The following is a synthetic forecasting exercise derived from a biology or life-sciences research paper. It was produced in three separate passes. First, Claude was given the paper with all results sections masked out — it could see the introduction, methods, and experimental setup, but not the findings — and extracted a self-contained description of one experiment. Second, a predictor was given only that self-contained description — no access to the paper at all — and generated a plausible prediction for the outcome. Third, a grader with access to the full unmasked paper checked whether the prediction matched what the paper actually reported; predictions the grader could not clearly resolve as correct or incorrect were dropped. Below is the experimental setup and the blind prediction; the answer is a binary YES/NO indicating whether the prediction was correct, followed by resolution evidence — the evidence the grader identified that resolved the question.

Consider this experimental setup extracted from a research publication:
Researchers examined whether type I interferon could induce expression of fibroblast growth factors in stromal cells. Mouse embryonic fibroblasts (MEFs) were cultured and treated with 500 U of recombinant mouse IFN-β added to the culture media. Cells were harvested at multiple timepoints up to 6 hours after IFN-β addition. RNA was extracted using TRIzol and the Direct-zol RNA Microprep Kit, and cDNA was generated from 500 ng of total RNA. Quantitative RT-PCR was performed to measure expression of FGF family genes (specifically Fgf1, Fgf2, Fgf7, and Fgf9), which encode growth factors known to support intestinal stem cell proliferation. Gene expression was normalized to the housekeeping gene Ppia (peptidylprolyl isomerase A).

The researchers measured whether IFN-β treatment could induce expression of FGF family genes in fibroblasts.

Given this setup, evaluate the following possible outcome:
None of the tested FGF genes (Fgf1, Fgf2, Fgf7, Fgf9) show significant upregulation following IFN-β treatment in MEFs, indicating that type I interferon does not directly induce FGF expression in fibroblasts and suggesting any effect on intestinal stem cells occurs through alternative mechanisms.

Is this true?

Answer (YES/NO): NO